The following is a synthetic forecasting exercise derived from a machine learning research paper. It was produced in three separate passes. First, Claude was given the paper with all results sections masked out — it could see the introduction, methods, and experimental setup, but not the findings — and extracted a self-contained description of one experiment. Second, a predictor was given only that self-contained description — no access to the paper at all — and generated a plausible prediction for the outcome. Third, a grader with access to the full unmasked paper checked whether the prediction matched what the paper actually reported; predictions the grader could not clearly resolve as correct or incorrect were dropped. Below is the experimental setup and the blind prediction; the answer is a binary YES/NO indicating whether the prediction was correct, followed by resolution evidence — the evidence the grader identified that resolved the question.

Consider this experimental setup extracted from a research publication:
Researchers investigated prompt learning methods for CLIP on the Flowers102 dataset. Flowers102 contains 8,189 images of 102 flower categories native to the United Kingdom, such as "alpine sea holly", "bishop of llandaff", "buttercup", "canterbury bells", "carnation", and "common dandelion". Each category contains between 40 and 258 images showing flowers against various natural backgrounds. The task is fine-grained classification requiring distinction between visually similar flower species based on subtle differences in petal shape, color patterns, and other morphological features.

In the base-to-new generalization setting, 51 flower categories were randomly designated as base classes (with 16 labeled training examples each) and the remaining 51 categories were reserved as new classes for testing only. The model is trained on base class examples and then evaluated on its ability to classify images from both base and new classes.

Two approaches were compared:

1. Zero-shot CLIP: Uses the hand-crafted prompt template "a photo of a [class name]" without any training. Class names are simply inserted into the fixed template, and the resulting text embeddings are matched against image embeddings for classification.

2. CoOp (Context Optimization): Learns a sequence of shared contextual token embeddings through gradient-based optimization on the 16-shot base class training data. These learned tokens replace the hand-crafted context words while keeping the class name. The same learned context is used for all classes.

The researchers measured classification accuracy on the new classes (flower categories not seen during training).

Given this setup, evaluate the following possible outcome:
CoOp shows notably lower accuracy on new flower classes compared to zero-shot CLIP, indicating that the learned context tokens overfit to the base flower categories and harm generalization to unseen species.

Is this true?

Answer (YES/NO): YES